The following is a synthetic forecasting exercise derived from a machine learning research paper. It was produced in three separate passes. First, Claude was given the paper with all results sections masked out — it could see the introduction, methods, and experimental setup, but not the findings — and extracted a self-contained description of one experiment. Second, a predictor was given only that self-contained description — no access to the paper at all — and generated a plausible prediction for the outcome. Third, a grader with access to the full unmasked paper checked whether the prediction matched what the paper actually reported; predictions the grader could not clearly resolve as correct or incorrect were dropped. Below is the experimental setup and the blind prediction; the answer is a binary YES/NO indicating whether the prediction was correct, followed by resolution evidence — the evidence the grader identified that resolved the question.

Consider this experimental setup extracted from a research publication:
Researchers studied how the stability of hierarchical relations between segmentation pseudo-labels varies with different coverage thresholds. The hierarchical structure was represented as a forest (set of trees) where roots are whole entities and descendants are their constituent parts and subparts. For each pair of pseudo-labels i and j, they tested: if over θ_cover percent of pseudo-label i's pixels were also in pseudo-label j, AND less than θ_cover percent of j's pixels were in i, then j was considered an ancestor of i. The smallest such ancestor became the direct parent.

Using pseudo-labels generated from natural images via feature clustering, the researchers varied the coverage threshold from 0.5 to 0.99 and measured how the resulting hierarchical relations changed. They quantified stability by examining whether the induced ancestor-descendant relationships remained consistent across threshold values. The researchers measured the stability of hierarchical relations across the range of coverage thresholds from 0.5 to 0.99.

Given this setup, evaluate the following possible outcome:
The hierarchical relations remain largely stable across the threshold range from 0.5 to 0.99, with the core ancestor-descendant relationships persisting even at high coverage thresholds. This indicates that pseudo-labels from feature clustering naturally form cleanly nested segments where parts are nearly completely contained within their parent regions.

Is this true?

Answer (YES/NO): NO